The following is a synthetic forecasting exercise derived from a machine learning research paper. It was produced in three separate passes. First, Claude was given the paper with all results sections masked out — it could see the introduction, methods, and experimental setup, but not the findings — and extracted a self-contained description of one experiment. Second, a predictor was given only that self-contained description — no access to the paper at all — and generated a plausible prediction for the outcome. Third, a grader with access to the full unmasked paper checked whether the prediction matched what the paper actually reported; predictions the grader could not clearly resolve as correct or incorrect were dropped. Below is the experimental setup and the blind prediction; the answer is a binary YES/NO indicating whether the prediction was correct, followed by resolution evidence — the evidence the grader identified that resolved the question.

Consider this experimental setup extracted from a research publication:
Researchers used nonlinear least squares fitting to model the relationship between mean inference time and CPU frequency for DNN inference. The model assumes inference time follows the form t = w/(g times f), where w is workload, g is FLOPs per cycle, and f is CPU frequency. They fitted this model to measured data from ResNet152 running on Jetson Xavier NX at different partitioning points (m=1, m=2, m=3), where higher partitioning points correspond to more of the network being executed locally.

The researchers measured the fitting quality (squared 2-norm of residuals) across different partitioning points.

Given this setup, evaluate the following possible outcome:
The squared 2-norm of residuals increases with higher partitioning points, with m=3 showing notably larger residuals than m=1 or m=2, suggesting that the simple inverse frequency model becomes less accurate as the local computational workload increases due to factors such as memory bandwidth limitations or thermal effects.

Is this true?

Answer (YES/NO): YES